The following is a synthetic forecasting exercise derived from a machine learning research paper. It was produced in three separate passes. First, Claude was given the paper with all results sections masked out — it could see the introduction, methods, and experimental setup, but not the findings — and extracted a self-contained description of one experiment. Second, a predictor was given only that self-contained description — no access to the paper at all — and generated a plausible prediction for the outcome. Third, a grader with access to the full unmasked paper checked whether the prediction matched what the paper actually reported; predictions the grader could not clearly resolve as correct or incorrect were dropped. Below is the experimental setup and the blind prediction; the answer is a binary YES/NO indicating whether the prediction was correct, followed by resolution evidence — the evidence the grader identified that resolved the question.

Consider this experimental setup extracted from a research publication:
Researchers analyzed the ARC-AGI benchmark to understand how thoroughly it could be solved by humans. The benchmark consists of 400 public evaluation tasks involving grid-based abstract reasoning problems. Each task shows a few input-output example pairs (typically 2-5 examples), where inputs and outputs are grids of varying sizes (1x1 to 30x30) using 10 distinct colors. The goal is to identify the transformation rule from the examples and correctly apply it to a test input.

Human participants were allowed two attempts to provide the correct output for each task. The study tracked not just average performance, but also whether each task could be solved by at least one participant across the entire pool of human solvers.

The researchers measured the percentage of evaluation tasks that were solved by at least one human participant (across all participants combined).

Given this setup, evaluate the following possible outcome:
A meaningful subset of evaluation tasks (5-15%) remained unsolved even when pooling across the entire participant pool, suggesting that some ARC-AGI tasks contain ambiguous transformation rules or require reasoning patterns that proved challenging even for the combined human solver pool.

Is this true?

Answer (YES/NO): NO